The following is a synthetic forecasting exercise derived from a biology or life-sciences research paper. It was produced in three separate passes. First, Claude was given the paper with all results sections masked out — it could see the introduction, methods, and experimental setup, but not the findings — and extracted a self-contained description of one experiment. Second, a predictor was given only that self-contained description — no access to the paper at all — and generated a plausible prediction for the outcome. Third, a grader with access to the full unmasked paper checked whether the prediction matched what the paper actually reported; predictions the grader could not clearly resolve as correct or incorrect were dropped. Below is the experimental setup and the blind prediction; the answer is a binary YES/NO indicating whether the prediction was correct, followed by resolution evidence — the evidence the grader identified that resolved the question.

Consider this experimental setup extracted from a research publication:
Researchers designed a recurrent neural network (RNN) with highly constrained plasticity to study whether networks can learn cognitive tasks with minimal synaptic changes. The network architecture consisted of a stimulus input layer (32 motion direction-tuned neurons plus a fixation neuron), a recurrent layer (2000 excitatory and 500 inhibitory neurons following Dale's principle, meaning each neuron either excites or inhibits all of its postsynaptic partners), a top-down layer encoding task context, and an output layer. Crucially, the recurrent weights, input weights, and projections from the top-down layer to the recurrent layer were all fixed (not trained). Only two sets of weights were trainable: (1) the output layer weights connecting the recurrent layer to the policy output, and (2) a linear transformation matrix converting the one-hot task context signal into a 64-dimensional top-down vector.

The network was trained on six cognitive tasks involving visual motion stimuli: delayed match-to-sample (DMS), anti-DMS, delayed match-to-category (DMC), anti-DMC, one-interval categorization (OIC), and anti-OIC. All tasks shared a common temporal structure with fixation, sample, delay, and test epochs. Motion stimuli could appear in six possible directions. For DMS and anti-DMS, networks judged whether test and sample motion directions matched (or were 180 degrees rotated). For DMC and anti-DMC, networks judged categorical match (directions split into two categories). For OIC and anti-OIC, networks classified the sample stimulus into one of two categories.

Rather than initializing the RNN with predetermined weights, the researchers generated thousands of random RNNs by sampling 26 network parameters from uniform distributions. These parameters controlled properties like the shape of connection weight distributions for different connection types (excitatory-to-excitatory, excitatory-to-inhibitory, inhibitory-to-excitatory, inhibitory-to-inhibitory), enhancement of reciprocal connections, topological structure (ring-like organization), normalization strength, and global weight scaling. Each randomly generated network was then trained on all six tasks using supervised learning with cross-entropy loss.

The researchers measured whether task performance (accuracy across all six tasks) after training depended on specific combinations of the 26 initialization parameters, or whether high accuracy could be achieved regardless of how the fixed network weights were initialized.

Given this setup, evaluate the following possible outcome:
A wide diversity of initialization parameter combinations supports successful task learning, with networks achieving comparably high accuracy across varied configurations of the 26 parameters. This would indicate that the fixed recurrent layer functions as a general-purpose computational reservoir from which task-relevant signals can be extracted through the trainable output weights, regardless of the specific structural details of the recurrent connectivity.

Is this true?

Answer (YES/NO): NO